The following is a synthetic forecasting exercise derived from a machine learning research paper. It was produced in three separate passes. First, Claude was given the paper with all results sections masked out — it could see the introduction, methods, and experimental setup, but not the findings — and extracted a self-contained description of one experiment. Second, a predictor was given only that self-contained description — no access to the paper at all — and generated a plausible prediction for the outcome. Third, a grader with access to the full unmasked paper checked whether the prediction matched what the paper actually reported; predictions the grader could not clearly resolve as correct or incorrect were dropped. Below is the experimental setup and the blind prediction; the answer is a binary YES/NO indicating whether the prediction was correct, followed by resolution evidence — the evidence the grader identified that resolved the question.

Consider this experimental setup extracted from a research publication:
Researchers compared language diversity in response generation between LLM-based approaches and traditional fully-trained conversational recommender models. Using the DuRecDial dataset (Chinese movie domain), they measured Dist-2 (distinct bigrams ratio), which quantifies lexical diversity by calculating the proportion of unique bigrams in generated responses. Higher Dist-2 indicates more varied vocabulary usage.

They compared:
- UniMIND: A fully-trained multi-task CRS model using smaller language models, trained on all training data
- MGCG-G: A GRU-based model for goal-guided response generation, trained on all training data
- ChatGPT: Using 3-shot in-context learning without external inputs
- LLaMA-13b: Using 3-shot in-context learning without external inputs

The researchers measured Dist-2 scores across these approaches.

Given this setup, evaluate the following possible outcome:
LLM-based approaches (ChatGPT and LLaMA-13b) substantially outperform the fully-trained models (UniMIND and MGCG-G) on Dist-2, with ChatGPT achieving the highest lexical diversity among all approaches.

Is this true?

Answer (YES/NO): YES